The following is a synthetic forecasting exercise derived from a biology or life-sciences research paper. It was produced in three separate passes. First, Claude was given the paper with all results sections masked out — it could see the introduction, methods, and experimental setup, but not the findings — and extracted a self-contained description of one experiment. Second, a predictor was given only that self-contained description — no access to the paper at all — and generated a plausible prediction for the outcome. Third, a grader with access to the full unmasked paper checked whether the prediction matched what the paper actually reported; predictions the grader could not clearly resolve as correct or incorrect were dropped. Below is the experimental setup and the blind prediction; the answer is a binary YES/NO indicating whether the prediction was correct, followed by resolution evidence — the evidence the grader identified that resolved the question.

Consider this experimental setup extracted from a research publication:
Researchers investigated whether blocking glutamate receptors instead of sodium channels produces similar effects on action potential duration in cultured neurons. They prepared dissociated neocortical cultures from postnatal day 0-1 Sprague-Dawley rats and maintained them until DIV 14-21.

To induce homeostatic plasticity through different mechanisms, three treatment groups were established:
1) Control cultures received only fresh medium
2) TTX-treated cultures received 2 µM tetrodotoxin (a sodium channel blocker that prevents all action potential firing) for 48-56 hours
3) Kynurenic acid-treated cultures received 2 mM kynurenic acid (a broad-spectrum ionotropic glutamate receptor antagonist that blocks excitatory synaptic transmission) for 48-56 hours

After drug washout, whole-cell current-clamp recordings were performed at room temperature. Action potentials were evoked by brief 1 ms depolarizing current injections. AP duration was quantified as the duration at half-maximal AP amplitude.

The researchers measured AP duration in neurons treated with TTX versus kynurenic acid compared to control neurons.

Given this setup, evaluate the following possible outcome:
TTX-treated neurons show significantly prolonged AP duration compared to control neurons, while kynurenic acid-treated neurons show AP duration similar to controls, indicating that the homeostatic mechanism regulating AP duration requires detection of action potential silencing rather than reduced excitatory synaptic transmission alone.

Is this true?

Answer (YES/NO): NO